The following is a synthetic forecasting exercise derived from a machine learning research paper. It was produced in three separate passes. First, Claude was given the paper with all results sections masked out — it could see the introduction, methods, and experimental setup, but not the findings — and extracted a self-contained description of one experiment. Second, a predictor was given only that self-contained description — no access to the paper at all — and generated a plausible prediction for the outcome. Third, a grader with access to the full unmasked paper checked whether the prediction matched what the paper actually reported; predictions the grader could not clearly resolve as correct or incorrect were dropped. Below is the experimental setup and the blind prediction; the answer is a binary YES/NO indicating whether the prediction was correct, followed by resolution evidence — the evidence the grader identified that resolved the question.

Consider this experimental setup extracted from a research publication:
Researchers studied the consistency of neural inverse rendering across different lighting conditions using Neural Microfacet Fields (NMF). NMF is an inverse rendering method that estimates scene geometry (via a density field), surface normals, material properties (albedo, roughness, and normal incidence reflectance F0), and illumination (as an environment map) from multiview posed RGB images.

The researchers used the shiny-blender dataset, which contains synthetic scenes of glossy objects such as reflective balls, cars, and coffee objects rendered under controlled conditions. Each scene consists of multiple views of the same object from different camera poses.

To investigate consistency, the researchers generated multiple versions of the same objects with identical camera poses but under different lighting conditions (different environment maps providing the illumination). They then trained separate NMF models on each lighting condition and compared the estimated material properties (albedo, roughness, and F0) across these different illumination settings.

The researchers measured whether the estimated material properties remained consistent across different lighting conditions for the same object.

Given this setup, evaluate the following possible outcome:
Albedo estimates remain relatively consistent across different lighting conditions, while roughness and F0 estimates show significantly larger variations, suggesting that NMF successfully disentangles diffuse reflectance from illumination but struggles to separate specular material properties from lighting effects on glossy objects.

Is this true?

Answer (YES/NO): NO